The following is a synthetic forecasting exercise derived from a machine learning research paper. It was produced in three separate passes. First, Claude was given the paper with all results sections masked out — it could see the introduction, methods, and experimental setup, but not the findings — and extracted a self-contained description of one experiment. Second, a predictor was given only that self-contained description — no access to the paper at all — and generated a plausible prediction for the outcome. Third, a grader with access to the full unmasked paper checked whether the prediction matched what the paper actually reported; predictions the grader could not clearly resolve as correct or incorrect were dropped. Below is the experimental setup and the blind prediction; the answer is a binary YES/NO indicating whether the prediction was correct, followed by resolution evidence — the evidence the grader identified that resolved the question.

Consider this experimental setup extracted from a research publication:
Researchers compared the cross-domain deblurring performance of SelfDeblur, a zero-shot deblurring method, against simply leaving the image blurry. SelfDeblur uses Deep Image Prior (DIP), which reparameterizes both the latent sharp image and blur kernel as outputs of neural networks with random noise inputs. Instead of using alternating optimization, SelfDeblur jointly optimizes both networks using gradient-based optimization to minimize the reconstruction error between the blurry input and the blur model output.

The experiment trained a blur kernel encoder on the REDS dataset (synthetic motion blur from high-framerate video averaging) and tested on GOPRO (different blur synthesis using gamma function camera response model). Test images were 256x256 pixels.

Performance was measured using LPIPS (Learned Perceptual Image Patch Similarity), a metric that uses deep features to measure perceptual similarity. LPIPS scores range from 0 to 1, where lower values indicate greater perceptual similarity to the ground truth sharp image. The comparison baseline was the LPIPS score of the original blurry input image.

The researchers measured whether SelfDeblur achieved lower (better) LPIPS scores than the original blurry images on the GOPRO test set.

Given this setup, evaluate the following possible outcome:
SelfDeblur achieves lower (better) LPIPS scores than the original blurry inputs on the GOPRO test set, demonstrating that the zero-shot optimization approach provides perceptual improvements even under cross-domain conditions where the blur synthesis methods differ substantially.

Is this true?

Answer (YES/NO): NO